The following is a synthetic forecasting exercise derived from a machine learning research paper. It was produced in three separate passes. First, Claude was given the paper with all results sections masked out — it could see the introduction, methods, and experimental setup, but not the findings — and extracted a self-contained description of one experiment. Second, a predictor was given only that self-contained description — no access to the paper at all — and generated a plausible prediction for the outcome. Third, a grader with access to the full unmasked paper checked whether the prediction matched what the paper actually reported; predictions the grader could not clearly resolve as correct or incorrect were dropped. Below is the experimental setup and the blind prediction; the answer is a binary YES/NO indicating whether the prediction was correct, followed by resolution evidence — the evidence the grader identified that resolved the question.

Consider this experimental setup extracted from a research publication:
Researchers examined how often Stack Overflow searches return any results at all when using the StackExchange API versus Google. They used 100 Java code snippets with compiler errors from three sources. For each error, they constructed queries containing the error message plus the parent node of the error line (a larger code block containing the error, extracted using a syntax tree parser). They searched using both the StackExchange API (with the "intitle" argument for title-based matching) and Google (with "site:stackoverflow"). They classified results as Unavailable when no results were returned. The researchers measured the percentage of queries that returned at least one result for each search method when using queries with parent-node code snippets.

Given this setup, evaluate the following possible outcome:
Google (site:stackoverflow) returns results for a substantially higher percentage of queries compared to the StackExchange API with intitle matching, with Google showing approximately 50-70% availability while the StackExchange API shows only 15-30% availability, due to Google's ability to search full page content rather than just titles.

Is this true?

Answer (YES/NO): NO